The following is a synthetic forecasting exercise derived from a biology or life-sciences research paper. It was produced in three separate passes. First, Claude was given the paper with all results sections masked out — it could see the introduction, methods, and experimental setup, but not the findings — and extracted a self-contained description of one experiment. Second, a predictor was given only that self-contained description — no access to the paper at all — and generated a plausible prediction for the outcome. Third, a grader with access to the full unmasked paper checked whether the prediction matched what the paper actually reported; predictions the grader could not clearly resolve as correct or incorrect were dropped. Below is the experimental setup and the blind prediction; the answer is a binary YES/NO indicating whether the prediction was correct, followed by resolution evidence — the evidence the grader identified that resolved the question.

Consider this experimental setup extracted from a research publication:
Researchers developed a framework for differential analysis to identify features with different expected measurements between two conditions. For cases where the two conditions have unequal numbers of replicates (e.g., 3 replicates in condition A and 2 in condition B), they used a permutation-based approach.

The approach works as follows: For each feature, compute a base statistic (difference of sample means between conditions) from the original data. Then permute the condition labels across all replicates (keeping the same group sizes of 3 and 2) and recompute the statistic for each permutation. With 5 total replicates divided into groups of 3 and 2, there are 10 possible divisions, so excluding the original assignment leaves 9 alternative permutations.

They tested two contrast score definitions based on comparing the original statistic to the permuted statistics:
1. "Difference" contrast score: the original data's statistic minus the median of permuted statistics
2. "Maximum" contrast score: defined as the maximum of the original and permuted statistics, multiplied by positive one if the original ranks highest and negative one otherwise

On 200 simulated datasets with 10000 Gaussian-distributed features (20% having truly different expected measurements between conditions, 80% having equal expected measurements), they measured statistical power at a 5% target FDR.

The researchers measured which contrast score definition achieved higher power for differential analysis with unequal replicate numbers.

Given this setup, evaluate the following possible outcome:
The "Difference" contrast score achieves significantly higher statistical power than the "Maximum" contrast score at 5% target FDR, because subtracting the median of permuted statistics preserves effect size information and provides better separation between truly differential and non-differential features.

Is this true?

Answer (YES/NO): NO